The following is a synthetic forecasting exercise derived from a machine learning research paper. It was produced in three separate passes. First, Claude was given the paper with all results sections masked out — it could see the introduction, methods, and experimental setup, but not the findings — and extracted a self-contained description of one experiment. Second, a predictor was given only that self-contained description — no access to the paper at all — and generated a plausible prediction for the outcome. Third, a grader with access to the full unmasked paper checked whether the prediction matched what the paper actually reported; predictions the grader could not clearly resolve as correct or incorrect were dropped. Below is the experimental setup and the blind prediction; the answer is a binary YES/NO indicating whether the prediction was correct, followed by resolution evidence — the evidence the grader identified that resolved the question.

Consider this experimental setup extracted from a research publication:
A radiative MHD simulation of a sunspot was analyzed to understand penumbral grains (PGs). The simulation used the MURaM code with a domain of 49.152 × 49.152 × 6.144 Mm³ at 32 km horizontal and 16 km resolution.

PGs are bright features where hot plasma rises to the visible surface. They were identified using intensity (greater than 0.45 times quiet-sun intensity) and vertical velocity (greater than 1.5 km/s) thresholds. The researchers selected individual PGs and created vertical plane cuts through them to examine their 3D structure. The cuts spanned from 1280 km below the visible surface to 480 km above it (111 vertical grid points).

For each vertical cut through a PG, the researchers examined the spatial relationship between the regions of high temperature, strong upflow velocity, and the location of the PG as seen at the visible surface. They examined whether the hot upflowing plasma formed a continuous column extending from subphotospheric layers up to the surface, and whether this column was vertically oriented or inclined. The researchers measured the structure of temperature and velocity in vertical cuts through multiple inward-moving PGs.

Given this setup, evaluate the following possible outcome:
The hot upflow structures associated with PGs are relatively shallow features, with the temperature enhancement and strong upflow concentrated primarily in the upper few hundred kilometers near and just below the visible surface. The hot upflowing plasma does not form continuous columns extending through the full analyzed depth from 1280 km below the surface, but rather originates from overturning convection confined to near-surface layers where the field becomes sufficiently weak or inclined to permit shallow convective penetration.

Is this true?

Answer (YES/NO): YES